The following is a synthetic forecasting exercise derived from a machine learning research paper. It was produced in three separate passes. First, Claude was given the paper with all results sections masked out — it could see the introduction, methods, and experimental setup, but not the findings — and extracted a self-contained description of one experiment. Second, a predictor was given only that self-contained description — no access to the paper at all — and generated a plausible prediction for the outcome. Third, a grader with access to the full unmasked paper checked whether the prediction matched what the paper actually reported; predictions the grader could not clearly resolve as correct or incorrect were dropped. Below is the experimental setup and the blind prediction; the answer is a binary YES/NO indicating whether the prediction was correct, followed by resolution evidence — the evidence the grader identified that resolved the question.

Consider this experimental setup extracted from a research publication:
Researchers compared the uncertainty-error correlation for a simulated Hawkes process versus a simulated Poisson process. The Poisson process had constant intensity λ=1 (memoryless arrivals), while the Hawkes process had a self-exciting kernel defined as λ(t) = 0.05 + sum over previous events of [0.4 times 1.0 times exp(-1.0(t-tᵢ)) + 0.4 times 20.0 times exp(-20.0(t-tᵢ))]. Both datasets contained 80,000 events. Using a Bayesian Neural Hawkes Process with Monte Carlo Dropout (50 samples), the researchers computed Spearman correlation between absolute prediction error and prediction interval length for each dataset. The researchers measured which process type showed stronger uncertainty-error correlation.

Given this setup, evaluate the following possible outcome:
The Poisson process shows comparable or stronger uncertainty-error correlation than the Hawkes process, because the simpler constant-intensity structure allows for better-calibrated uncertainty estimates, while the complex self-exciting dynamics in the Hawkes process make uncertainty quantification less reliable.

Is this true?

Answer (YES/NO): YES